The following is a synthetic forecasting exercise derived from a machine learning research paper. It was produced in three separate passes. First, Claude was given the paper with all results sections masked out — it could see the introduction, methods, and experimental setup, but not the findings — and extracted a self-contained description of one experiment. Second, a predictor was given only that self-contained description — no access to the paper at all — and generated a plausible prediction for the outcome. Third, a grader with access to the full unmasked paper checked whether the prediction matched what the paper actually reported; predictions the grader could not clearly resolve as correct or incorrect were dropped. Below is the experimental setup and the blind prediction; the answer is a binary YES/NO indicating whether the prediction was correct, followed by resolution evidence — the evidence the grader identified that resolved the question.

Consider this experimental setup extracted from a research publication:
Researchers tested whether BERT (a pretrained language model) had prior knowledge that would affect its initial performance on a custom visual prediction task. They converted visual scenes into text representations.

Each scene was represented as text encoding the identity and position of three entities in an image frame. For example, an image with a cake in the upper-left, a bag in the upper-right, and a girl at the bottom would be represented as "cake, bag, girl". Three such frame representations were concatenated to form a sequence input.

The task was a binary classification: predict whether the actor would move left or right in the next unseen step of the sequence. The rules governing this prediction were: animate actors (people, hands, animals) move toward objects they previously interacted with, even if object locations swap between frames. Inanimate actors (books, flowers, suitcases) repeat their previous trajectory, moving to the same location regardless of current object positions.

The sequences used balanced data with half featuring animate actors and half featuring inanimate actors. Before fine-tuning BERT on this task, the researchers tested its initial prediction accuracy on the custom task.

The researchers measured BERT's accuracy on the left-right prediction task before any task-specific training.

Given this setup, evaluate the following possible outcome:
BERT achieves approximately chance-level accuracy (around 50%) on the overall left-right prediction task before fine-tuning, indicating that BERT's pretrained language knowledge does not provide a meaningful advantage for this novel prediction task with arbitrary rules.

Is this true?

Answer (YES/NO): YES